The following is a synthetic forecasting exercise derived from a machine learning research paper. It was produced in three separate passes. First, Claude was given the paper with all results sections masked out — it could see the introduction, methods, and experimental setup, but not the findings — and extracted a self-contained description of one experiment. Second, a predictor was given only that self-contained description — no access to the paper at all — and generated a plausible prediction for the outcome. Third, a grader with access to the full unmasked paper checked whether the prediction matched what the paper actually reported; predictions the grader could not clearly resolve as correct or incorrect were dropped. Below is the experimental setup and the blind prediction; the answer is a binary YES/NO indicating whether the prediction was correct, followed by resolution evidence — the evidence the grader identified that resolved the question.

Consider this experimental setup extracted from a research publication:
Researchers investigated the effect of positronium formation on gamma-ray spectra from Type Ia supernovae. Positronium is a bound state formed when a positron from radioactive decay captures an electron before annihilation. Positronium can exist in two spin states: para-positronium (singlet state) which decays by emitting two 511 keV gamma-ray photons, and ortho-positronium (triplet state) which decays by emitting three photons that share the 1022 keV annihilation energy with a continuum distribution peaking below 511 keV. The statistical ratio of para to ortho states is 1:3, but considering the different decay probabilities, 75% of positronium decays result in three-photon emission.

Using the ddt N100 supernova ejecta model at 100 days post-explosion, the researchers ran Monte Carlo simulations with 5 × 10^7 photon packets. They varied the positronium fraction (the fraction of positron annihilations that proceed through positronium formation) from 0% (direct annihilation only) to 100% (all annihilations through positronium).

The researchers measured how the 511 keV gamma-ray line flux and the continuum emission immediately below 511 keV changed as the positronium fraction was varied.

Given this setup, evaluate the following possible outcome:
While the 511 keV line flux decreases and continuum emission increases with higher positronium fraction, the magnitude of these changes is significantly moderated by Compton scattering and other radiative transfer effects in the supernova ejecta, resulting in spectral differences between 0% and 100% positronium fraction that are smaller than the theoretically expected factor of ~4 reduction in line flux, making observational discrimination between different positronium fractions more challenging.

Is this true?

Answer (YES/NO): NO